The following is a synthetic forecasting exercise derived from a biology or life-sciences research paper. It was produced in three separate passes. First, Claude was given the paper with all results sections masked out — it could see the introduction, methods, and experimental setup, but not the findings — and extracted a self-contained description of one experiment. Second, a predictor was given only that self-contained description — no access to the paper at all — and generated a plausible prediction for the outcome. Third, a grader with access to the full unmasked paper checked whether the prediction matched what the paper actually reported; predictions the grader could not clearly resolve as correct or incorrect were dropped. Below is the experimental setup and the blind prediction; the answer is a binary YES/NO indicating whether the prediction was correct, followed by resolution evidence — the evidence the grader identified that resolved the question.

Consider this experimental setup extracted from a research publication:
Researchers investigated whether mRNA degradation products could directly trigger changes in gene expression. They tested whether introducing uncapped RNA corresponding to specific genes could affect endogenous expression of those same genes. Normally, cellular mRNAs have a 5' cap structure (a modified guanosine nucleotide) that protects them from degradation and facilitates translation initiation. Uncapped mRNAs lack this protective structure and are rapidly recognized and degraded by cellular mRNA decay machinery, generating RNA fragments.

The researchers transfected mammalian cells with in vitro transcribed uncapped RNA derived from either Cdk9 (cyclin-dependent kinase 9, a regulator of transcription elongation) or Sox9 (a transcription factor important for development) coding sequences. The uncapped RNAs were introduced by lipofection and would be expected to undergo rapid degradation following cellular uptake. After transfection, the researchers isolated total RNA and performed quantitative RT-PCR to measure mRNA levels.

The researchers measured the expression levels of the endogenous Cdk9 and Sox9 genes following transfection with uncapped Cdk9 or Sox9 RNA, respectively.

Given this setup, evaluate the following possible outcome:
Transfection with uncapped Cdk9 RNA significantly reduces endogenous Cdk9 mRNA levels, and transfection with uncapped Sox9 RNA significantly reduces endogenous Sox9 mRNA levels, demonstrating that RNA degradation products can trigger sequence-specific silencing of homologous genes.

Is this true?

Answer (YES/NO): NO